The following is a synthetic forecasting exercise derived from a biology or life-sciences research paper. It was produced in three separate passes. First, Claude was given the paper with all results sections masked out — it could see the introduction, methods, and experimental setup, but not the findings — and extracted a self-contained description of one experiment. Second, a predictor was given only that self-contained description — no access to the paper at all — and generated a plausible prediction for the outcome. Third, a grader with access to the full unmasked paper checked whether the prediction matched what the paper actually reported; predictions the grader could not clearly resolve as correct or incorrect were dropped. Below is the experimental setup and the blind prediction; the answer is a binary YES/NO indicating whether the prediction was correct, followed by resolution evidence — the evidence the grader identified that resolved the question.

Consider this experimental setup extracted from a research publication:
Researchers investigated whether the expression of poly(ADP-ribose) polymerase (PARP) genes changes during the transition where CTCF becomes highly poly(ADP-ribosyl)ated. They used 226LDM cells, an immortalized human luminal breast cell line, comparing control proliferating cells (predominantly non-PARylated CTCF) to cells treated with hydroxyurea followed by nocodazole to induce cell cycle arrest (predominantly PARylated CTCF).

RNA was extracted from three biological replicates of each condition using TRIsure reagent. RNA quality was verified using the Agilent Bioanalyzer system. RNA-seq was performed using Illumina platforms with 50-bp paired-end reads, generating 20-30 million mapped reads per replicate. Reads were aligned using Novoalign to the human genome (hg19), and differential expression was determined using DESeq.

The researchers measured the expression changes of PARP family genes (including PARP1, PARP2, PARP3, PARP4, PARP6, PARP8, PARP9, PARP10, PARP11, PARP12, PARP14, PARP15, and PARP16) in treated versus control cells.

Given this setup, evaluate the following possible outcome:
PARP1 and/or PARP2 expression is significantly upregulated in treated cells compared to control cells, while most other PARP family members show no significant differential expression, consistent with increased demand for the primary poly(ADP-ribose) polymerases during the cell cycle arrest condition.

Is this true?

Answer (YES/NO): NO